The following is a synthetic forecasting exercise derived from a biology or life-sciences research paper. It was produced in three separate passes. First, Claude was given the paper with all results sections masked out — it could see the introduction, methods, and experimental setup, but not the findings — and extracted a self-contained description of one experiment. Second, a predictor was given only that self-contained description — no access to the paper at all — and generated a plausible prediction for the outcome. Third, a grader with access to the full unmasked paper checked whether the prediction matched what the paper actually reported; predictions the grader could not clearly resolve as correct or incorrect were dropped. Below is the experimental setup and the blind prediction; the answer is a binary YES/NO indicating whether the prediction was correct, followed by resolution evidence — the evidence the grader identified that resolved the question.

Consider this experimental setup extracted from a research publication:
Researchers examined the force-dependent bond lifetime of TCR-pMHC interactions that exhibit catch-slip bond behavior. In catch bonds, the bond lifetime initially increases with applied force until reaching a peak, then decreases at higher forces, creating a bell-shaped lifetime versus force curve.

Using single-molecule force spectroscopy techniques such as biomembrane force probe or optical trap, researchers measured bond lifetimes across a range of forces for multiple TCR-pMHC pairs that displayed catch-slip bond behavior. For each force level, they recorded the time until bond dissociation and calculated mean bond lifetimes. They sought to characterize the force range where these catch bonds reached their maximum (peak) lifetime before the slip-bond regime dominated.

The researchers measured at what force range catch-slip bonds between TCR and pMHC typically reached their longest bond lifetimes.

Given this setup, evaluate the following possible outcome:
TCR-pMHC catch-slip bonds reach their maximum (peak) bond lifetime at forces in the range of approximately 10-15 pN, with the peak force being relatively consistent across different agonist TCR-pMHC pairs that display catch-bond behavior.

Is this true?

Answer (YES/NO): NO